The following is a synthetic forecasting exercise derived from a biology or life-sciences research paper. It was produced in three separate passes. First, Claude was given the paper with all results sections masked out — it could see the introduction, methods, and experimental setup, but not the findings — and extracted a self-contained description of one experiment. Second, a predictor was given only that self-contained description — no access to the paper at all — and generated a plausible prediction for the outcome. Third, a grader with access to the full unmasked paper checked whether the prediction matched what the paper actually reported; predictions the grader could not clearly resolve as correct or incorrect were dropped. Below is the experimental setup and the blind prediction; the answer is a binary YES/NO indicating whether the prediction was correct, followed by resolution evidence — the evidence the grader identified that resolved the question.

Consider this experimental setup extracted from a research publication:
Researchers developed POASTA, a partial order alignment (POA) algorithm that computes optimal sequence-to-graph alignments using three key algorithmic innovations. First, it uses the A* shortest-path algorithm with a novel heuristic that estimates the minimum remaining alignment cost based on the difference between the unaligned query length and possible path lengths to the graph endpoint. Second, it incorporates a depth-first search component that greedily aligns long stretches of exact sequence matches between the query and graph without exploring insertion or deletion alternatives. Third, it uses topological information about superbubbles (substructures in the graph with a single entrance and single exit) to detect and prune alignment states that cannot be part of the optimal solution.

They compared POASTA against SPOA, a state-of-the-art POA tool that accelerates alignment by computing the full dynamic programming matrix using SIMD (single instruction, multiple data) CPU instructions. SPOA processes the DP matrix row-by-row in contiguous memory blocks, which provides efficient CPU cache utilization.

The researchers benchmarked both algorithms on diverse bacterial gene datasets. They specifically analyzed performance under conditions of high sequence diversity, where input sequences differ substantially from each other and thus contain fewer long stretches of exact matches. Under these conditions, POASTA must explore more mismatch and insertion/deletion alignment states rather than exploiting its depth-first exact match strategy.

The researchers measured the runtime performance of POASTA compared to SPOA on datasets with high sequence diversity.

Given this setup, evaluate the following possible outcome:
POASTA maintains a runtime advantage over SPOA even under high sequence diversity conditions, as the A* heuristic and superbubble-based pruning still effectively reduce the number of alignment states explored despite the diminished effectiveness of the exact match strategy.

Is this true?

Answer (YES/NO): NO